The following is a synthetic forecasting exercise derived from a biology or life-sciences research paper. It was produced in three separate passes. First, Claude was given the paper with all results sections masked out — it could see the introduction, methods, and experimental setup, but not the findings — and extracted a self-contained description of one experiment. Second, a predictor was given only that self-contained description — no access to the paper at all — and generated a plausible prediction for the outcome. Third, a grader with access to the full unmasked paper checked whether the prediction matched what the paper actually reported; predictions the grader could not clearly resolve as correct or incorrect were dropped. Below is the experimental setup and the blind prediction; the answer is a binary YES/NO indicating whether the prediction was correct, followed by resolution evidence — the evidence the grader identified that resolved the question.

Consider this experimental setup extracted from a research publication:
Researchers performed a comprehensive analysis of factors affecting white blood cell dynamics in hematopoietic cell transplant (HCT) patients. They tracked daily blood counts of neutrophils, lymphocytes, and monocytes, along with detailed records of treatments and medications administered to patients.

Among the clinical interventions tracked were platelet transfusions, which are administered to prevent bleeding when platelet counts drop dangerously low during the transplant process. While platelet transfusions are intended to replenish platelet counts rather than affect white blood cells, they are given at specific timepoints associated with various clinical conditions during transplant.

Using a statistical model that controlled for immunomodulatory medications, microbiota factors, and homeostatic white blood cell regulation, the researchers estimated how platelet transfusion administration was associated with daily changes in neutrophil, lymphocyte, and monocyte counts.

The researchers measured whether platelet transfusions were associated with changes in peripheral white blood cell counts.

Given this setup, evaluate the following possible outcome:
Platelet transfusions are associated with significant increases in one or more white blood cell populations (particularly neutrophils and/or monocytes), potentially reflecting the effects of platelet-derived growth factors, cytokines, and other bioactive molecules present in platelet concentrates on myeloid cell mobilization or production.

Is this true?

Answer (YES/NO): NO